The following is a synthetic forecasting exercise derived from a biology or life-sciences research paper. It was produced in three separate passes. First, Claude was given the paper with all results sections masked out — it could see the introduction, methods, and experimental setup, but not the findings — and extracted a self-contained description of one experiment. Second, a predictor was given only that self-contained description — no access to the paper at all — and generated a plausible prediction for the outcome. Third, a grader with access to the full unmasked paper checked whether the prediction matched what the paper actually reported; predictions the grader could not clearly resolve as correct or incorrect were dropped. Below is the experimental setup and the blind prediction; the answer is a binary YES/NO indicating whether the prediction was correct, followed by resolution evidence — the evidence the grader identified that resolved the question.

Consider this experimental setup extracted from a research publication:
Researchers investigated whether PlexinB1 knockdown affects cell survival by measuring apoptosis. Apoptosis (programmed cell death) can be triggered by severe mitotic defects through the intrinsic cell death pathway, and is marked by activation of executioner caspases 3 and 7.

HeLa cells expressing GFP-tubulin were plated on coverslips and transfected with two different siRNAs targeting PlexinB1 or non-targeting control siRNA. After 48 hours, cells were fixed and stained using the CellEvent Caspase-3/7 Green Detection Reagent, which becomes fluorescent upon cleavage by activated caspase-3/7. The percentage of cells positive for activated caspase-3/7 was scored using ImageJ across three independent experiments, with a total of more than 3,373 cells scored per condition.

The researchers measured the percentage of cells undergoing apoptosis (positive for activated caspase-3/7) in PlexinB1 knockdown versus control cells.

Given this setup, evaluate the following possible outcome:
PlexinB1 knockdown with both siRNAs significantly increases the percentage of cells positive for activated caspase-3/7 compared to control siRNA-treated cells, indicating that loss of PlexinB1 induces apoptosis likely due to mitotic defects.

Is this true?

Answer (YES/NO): YES